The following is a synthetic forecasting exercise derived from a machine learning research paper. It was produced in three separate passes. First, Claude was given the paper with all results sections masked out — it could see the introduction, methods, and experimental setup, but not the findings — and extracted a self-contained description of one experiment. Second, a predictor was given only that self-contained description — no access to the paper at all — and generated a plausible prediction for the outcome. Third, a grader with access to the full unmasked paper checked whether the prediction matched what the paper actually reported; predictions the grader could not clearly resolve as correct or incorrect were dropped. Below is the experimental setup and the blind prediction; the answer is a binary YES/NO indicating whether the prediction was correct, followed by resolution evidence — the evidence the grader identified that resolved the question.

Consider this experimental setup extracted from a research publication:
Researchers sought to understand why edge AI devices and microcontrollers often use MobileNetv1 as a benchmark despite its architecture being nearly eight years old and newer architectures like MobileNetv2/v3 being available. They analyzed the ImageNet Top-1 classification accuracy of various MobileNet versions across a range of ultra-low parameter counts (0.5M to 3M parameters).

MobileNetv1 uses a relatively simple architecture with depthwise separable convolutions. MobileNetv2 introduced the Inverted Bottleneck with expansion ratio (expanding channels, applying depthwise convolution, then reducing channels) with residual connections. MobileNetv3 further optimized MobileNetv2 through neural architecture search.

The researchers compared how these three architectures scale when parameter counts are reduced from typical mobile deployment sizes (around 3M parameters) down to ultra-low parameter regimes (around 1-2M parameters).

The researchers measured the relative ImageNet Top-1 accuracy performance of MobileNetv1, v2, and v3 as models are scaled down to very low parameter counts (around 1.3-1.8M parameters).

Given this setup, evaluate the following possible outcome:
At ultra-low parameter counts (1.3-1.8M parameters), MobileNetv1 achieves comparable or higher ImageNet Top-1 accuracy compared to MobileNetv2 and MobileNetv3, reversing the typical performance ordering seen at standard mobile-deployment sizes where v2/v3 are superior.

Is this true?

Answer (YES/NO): YES